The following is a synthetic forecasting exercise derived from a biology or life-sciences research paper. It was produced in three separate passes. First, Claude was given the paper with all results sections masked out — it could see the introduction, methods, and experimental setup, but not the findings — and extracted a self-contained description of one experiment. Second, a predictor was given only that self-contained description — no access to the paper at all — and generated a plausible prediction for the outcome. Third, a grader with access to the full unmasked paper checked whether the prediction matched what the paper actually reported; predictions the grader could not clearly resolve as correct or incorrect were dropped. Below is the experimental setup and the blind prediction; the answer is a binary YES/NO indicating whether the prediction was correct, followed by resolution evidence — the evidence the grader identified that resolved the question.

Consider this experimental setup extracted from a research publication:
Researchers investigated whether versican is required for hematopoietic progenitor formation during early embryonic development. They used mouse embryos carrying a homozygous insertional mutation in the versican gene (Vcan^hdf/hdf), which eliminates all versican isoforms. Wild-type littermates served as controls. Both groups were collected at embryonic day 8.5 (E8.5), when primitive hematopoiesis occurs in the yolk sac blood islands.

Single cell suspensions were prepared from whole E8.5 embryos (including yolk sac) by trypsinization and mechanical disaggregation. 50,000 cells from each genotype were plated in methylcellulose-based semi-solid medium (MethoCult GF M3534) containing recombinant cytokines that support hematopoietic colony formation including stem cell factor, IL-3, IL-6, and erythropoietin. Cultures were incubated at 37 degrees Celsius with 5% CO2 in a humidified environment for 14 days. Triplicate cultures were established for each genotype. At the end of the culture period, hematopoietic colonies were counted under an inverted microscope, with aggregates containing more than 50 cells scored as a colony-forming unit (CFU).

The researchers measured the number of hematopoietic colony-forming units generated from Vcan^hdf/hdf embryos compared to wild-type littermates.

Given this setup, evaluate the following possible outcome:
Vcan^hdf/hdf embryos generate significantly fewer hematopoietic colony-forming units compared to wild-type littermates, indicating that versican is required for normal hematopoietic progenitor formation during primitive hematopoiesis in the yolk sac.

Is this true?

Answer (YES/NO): YES